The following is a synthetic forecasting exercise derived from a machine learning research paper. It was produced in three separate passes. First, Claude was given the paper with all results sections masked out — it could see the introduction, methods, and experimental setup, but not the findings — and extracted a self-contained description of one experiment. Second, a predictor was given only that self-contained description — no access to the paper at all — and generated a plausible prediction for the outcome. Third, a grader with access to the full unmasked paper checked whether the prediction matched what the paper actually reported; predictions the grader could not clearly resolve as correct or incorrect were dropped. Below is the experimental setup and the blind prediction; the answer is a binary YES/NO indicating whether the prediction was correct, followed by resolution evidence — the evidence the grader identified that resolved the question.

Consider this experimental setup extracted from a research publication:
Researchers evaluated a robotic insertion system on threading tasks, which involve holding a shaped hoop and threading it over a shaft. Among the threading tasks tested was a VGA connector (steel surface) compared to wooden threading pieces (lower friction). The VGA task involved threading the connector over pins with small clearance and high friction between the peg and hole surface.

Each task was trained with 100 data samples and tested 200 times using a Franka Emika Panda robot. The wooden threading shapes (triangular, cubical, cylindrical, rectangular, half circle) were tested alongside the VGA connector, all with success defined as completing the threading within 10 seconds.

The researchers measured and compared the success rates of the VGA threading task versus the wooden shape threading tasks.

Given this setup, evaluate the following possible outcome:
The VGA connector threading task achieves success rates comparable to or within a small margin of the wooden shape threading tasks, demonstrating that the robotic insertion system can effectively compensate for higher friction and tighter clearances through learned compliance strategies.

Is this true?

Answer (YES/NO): NO